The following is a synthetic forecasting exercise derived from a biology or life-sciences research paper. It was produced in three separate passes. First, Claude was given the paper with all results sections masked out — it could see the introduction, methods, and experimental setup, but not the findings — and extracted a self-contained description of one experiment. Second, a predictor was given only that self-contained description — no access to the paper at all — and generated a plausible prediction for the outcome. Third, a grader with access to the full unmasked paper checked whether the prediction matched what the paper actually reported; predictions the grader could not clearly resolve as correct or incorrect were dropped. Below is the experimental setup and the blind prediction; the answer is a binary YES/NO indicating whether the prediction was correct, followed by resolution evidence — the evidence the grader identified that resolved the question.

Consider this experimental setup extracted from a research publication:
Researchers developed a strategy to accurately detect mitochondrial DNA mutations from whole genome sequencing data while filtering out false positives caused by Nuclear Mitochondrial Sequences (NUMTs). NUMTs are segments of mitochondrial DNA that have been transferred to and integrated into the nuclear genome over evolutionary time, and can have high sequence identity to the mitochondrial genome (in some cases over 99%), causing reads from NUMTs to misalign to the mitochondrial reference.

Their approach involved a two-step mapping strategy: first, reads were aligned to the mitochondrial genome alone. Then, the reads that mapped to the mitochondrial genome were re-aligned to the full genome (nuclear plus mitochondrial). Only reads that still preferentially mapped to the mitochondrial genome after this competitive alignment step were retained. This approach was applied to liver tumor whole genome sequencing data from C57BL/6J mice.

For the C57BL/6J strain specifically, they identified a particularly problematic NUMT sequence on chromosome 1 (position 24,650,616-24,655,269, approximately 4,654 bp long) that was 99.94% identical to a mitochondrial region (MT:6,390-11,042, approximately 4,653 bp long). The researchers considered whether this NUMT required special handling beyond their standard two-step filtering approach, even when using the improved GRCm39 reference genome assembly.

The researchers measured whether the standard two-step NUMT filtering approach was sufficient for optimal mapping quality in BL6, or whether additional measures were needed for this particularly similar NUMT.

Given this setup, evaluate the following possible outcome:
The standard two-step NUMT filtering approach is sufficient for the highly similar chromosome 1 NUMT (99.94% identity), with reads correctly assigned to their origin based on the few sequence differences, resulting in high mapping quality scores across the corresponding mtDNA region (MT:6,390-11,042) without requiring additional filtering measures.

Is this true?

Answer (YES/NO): NO